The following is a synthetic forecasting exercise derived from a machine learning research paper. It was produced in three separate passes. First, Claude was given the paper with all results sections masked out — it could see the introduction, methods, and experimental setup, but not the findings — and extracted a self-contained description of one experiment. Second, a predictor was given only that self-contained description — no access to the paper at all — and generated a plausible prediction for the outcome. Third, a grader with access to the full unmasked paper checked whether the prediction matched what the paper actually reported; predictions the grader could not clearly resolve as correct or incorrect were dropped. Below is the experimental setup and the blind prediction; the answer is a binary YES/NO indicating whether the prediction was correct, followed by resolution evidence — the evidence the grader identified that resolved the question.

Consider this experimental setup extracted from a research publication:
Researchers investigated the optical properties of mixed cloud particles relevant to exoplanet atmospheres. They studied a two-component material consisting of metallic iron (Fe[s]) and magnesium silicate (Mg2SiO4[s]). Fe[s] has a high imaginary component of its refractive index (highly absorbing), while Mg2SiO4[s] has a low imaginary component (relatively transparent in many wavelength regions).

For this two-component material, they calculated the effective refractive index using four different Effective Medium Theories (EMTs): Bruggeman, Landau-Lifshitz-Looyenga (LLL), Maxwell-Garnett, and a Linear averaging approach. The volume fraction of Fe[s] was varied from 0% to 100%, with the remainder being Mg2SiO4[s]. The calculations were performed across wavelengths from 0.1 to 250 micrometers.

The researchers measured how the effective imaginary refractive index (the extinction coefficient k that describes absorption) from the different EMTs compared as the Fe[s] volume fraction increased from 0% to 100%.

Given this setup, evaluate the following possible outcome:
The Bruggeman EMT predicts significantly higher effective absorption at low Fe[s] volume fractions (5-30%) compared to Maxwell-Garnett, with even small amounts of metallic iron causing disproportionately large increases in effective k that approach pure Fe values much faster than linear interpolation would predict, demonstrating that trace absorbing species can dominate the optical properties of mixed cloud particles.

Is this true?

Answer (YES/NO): NO